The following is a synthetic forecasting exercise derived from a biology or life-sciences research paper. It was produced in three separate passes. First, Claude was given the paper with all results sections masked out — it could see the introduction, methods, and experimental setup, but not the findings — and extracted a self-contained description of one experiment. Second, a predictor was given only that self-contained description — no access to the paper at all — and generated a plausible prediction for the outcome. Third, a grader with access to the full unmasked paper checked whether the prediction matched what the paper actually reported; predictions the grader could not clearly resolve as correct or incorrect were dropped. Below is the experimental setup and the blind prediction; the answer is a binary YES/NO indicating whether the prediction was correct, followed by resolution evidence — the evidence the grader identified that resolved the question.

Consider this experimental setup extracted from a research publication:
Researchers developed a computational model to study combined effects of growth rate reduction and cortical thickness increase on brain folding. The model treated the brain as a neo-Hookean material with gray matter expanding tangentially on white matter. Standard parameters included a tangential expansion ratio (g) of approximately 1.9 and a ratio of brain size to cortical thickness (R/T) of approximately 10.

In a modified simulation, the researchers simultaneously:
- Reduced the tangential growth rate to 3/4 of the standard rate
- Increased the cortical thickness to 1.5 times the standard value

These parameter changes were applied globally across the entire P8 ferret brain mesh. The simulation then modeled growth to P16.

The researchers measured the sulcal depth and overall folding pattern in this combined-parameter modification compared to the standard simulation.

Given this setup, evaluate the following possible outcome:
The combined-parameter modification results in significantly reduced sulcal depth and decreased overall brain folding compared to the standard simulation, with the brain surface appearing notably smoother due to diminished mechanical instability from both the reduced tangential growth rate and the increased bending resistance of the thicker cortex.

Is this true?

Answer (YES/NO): YES